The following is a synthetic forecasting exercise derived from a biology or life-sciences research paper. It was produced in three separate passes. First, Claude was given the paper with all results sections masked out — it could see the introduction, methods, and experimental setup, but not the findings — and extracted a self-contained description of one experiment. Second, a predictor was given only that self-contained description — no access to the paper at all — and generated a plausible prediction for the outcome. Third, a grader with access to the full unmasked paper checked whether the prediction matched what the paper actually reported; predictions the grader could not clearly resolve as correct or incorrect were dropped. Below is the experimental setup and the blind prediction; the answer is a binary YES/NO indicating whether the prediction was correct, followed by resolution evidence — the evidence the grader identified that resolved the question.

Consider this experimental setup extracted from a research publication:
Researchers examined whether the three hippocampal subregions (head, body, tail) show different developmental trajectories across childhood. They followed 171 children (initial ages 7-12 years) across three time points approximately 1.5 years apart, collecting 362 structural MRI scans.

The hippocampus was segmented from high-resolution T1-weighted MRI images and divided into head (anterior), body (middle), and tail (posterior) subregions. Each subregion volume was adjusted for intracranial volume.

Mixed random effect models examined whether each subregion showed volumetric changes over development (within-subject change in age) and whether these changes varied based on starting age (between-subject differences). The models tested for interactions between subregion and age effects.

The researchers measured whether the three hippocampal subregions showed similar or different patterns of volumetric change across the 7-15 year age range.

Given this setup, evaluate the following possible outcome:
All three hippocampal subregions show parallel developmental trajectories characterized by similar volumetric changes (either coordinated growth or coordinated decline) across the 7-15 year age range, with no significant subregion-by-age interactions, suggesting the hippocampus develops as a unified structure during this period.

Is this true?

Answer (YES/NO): NO